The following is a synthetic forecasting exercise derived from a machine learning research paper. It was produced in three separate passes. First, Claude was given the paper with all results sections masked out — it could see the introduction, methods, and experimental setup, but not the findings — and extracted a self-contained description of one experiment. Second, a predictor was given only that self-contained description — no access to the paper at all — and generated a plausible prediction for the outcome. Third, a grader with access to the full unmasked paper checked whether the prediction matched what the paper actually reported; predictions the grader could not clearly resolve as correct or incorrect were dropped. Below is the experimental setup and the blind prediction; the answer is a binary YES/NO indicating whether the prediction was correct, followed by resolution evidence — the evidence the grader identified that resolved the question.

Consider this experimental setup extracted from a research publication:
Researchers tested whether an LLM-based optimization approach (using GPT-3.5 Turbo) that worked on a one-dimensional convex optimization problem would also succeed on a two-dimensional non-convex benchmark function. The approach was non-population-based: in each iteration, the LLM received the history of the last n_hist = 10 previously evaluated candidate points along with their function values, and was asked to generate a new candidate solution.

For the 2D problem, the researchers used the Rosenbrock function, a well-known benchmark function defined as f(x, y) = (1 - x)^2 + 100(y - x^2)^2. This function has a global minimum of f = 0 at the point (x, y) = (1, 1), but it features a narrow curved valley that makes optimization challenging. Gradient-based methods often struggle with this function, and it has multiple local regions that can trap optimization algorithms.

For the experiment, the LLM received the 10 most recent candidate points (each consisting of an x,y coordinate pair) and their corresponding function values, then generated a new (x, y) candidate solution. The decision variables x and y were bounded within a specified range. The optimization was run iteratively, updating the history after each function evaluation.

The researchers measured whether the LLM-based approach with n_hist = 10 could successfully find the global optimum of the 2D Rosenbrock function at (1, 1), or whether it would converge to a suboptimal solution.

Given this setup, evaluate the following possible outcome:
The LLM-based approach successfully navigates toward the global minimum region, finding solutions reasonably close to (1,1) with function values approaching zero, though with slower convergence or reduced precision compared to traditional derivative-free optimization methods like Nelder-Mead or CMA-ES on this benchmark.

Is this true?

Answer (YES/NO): NO